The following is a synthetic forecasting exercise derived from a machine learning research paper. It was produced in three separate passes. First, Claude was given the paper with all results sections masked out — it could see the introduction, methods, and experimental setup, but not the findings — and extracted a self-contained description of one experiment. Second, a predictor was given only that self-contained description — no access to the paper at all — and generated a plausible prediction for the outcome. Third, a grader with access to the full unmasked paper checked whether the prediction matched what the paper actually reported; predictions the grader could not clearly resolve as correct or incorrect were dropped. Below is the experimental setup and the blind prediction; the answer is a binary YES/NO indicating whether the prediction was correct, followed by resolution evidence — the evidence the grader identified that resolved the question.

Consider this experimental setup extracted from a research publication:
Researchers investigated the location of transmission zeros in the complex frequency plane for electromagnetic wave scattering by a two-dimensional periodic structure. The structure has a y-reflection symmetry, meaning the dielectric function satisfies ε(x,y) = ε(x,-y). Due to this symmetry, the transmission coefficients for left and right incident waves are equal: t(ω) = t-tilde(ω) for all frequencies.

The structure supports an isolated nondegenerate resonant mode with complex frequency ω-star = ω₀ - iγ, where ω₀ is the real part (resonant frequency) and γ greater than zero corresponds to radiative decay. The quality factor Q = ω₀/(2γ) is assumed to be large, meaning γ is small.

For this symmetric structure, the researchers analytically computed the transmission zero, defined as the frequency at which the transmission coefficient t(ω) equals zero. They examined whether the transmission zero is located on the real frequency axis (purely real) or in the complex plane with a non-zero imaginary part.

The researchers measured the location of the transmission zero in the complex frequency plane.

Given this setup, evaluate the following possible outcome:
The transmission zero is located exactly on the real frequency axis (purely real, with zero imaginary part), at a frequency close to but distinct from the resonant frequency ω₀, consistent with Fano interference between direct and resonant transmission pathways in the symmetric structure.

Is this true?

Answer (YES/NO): YES